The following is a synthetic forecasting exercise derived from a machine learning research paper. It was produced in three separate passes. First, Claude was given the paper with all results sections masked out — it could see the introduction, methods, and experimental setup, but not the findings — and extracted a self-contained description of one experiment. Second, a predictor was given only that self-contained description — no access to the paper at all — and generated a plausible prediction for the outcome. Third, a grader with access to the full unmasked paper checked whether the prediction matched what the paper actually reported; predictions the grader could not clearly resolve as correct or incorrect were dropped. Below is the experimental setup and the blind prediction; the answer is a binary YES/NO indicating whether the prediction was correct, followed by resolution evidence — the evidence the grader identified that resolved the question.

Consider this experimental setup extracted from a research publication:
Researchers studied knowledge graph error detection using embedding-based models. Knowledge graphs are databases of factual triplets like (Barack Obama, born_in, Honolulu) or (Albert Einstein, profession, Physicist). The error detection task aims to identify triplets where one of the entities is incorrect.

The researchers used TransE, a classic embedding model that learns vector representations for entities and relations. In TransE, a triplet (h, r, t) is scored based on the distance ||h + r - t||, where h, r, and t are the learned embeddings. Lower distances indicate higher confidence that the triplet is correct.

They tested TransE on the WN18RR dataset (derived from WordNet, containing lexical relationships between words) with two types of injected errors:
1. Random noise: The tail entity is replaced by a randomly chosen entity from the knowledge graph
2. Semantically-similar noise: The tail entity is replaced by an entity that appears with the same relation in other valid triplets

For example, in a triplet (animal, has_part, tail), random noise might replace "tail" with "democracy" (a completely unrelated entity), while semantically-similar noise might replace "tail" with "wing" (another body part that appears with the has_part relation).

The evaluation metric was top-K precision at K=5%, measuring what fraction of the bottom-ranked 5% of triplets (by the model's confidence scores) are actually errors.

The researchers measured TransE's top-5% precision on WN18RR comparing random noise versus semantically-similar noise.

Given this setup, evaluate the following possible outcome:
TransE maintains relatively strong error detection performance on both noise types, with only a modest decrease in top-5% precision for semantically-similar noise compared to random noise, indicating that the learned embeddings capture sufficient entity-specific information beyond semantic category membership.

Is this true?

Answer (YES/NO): NO